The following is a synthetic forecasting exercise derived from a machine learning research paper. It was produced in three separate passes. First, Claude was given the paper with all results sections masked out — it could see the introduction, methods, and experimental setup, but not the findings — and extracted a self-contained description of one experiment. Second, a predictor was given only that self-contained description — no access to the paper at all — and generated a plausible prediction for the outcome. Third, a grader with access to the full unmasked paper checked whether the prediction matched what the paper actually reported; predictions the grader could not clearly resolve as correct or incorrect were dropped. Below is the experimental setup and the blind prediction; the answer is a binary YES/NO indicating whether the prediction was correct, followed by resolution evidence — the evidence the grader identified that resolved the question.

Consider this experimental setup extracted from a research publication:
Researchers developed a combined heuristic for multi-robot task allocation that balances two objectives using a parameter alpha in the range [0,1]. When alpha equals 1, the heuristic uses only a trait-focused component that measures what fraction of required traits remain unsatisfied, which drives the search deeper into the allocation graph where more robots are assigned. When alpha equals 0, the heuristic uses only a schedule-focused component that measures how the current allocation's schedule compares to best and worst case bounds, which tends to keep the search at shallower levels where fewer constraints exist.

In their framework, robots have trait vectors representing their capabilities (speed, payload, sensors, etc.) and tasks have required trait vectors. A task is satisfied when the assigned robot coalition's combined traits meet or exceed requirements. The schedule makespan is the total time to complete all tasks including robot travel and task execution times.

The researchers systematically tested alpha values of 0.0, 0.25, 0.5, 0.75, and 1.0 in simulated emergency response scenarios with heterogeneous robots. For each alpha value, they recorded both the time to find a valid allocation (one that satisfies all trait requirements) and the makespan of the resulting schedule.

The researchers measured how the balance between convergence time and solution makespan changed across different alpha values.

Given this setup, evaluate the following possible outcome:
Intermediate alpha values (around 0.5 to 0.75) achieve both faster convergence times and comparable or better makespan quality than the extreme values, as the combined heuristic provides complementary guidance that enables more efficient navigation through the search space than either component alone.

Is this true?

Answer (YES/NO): NO